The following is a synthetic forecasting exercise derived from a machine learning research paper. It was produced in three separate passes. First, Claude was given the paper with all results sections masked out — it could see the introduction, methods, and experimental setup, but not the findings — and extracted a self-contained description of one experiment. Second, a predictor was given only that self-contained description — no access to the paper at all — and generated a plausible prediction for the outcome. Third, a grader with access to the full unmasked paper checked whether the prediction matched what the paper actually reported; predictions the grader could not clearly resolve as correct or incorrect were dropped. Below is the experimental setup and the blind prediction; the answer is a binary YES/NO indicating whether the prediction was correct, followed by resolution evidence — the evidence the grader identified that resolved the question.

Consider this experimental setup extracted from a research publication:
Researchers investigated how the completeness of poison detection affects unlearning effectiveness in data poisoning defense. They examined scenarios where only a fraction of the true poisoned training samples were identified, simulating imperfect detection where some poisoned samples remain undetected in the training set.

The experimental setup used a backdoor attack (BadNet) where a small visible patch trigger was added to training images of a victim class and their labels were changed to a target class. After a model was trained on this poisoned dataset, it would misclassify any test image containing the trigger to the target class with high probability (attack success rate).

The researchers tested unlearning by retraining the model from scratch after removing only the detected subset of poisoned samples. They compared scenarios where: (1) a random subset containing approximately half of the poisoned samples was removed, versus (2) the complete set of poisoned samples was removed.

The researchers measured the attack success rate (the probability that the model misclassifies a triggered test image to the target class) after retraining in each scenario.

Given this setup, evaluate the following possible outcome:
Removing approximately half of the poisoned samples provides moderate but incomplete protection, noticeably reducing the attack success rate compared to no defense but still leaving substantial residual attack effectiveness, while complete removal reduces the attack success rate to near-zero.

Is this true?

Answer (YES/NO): NO